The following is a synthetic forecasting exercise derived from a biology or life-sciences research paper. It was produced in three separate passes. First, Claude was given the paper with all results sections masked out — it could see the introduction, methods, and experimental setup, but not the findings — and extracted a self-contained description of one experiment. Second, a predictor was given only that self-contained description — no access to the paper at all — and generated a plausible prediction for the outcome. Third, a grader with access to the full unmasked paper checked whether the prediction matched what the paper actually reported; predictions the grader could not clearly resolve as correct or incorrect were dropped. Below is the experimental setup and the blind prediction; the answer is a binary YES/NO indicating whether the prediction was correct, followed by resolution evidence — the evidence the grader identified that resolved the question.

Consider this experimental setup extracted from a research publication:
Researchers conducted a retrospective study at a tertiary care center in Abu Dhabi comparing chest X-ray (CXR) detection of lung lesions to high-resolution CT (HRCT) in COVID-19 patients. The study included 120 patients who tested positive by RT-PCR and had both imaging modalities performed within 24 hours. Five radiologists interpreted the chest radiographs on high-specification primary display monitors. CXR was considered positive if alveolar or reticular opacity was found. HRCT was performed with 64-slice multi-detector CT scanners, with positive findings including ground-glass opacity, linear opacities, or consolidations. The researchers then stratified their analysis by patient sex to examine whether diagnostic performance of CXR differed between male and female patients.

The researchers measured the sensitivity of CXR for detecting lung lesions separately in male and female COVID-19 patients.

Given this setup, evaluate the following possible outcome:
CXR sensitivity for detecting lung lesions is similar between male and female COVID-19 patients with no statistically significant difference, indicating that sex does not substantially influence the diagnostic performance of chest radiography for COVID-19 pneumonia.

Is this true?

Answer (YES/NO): YES